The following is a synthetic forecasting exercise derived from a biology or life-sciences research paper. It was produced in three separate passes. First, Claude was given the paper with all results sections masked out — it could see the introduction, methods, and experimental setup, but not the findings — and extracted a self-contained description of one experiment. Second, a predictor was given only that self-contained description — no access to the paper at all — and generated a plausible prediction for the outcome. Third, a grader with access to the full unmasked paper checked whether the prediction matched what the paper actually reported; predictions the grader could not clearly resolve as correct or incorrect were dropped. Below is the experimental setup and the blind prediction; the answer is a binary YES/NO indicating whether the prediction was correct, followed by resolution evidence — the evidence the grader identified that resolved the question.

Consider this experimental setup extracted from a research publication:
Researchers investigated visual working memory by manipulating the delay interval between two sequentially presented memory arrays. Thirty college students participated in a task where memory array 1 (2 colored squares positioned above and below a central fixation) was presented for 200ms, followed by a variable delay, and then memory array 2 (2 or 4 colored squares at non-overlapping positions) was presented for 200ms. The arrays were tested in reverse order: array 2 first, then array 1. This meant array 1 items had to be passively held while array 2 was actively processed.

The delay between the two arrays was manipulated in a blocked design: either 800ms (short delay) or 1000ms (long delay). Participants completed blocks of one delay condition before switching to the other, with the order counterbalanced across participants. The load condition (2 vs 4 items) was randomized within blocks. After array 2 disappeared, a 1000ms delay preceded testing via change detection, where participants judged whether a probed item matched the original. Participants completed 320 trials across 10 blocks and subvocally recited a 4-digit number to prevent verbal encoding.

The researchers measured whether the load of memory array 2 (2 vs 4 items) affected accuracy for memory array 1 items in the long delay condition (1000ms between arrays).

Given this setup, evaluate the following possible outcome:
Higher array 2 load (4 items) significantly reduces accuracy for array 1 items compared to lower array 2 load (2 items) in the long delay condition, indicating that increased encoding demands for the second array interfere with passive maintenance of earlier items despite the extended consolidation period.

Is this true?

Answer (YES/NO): NO